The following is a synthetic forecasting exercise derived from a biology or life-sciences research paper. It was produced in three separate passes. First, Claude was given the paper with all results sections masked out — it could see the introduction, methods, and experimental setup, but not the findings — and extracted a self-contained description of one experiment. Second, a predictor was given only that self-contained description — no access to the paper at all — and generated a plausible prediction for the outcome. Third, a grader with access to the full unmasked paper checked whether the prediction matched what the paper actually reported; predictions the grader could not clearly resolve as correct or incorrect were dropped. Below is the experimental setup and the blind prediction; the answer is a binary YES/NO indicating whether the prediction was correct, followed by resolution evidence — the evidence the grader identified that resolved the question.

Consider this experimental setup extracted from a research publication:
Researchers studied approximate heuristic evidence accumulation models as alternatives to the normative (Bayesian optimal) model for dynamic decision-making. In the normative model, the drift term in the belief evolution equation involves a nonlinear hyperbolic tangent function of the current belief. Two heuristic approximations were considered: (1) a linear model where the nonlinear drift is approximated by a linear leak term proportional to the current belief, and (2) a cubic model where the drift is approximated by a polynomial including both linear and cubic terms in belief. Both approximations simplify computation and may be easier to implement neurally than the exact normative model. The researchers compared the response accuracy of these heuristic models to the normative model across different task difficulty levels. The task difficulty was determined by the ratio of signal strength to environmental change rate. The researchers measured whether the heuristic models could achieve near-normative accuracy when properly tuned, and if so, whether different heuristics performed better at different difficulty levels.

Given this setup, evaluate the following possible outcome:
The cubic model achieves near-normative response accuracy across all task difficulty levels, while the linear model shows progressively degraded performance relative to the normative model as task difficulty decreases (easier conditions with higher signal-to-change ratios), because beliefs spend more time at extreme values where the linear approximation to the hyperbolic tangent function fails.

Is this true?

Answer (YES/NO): NO